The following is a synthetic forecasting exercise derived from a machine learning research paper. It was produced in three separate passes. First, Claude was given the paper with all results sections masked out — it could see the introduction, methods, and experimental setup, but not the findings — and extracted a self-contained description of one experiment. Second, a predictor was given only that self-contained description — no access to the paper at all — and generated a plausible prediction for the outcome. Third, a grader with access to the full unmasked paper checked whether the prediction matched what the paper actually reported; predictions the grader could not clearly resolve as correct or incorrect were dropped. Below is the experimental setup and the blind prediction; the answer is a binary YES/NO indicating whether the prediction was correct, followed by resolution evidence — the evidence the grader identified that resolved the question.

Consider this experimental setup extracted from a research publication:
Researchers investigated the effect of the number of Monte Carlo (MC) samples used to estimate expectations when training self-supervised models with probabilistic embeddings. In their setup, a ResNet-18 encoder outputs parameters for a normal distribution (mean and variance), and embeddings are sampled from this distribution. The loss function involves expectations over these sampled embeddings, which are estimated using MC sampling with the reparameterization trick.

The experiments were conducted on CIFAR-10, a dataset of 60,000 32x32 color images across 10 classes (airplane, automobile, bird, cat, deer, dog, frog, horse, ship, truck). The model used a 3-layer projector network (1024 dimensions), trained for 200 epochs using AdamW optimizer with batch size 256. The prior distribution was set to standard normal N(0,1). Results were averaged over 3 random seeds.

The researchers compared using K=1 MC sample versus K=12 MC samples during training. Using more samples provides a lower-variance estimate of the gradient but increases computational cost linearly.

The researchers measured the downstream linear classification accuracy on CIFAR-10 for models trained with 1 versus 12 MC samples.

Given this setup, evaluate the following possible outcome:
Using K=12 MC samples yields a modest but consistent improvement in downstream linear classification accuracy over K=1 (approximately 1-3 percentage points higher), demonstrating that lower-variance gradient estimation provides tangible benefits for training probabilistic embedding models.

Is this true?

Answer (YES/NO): NO